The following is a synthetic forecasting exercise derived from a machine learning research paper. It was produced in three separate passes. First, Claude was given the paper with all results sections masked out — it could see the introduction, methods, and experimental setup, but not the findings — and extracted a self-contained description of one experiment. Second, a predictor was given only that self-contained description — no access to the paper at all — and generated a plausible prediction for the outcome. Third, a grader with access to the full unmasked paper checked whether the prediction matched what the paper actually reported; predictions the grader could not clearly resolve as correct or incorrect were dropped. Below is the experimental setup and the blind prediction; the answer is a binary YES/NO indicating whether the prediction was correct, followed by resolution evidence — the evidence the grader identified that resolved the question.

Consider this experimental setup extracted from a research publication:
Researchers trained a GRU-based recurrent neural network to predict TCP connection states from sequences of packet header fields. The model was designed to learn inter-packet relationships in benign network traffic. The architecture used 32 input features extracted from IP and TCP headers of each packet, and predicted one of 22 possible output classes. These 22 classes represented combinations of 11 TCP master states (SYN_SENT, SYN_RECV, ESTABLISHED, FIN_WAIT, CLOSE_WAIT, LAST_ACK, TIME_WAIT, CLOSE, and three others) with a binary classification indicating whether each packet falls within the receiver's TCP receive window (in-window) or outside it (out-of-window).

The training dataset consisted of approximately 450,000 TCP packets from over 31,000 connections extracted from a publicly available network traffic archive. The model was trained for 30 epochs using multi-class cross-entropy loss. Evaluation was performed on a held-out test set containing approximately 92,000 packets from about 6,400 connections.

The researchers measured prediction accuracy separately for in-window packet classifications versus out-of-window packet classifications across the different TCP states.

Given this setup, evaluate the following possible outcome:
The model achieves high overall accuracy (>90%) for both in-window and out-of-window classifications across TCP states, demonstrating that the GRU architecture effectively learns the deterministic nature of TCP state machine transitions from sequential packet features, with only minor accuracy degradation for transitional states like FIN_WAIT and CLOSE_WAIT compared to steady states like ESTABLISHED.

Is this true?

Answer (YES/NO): NO